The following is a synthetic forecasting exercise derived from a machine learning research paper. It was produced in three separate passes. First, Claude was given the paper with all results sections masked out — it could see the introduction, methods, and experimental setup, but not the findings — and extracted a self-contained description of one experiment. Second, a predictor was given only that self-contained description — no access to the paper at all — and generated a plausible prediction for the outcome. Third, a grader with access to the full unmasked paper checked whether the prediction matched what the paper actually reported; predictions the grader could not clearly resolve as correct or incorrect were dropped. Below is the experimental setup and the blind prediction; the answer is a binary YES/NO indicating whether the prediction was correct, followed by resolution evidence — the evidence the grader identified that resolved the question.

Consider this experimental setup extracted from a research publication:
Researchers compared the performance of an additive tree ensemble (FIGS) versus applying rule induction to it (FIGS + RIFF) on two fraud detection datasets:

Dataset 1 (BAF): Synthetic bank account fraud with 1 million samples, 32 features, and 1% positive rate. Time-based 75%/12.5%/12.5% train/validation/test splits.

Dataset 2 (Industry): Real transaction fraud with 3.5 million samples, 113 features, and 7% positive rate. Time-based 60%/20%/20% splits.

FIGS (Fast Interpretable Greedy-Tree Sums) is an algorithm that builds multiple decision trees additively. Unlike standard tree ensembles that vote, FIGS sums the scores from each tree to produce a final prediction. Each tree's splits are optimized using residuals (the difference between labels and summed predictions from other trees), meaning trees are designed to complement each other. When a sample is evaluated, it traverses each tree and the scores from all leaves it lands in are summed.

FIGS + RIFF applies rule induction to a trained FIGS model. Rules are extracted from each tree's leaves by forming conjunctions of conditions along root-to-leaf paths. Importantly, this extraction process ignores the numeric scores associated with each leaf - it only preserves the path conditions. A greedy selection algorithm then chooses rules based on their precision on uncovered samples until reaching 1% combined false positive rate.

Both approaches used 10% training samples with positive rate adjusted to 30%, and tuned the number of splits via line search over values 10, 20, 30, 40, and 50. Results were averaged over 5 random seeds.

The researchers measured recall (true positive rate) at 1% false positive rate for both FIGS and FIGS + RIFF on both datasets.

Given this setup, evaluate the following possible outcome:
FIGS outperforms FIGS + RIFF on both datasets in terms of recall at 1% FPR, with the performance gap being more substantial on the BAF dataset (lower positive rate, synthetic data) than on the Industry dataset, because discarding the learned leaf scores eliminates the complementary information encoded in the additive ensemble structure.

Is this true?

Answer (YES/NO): NO